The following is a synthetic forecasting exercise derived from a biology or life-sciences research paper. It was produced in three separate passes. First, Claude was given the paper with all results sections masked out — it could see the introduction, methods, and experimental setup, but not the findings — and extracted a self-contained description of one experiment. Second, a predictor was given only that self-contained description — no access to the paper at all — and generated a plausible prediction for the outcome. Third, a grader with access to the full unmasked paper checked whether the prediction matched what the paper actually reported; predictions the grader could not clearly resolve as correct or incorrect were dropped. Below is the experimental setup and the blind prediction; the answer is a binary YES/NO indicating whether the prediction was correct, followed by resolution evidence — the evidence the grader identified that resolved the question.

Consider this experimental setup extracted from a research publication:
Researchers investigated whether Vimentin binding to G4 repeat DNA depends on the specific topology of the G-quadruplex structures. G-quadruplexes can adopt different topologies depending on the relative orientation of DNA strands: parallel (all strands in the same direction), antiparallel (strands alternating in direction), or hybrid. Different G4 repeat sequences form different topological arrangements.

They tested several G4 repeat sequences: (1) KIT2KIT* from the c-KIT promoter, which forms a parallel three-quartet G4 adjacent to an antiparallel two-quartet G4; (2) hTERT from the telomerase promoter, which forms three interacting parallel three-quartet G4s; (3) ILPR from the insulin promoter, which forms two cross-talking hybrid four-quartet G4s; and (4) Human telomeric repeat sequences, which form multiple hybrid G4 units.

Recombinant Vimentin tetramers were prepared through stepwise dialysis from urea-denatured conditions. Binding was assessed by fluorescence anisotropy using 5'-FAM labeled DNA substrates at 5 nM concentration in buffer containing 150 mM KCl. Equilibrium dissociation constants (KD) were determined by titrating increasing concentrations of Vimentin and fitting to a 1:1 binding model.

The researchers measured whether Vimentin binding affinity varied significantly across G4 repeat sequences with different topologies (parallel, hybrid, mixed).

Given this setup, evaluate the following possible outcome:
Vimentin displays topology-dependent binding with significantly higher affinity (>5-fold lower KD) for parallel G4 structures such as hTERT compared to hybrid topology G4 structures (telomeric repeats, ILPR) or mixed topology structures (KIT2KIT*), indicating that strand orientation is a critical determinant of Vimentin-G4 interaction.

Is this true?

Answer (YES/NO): NO